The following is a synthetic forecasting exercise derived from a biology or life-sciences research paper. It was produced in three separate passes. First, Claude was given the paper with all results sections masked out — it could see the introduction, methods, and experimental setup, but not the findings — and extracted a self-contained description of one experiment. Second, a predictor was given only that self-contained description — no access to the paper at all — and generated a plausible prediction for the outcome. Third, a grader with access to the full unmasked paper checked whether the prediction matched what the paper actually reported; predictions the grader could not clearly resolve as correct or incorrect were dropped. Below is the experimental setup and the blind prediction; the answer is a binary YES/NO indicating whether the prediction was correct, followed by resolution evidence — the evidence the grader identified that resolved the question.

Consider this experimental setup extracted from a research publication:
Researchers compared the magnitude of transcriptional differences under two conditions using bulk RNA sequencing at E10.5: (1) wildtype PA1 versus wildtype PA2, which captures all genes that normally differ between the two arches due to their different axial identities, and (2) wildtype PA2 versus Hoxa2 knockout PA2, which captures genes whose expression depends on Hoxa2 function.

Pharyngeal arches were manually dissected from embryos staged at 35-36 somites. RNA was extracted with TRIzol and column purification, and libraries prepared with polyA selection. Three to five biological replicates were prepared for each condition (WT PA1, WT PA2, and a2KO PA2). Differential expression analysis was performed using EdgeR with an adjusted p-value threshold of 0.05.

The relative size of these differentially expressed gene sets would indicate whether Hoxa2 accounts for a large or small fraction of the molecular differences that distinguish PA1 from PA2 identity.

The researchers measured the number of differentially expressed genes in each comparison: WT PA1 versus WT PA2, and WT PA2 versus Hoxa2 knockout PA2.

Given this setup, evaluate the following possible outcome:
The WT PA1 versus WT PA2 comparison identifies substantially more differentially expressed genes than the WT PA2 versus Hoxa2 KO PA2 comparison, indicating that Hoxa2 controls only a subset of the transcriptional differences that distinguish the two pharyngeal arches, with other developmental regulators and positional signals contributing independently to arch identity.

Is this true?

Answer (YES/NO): YES